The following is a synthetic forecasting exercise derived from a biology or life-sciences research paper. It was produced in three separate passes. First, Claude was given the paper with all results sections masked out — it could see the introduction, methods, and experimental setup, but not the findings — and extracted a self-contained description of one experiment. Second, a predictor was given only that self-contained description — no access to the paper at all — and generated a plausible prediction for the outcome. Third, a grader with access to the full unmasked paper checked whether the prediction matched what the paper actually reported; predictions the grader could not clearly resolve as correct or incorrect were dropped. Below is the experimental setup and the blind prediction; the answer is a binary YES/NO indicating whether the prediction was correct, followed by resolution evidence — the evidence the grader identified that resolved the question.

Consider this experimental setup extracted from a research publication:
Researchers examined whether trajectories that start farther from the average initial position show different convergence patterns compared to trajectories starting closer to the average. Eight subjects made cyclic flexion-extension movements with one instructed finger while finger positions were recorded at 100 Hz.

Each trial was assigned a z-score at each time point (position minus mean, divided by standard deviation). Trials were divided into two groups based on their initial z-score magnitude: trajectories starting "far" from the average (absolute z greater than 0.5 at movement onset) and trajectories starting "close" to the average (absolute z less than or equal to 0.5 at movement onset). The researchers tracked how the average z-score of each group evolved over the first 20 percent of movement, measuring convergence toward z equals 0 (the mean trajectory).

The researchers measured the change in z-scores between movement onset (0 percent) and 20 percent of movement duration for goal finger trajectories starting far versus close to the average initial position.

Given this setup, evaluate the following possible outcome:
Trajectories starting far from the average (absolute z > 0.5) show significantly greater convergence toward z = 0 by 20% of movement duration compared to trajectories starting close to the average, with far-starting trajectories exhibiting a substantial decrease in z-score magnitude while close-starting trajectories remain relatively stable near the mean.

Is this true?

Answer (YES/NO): YES